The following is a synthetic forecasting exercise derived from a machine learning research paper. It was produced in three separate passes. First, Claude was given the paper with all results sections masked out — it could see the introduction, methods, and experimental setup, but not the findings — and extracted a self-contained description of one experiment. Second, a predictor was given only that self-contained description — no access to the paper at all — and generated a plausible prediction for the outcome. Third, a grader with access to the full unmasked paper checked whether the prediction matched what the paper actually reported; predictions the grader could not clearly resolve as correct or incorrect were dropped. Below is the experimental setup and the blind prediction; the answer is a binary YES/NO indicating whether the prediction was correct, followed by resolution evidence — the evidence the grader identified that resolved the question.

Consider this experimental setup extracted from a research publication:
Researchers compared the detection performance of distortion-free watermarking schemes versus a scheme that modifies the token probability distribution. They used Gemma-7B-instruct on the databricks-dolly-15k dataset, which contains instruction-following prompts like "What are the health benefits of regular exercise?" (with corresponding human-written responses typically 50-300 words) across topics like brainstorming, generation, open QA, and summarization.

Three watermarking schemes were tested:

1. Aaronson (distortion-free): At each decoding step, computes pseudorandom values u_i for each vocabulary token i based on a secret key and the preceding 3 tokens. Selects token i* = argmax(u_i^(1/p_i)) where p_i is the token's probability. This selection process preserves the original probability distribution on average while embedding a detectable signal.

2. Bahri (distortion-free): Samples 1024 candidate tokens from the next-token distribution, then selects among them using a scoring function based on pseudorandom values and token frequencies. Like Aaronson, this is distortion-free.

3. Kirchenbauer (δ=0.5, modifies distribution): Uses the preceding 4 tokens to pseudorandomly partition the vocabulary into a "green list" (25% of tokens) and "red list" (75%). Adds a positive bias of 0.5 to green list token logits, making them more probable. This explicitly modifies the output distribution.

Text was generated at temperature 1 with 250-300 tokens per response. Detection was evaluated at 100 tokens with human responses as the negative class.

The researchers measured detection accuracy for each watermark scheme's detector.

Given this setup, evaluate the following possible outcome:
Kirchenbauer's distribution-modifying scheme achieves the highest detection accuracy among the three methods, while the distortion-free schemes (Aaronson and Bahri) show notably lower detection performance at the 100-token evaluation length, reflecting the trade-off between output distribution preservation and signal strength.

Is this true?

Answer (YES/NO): NO